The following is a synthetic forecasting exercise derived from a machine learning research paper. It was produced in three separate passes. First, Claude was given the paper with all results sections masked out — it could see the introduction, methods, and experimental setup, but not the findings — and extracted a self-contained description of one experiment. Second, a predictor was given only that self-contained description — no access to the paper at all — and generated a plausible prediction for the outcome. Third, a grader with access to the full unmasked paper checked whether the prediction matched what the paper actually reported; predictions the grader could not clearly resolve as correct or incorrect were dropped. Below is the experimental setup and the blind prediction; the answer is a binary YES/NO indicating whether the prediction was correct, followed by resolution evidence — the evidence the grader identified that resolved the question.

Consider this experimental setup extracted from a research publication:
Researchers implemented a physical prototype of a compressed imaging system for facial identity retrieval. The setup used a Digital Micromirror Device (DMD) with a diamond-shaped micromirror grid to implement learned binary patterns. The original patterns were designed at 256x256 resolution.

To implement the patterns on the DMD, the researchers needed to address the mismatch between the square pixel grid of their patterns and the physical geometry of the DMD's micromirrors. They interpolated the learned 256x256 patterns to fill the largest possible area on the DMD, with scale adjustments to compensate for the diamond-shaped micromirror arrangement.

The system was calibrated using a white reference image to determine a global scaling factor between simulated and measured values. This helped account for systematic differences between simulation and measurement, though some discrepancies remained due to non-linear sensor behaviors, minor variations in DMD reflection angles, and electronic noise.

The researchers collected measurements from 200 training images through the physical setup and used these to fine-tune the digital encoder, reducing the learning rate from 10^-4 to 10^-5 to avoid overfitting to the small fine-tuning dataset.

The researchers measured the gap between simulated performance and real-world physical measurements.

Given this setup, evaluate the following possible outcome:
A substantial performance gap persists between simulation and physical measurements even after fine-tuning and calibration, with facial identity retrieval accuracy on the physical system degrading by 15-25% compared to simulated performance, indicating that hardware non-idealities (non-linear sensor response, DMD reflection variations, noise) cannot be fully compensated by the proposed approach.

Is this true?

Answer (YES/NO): NO